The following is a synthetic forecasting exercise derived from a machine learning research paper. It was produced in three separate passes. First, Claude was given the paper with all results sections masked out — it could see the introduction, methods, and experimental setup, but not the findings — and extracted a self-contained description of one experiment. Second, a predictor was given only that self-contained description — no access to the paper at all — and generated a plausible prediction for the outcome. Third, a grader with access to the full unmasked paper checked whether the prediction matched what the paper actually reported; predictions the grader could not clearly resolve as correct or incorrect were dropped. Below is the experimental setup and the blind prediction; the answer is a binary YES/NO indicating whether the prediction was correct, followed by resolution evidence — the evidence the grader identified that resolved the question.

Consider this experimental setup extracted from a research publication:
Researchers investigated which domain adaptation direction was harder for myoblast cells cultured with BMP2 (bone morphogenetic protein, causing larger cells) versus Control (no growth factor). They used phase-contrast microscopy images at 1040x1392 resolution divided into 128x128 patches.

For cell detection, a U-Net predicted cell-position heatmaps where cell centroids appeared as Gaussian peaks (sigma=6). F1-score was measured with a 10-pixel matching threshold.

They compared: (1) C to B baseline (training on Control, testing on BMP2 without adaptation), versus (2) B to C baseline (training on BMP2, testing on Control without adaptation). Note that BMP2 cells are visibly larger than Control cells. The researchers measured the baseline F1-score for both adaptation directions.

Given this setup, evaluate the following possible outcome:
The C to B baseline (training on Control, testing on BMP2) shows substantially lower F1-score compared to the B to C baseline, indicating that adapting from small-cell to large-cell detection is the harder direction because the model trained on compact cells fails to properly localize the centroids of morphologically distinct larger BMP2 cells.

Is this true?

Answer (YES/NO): YES